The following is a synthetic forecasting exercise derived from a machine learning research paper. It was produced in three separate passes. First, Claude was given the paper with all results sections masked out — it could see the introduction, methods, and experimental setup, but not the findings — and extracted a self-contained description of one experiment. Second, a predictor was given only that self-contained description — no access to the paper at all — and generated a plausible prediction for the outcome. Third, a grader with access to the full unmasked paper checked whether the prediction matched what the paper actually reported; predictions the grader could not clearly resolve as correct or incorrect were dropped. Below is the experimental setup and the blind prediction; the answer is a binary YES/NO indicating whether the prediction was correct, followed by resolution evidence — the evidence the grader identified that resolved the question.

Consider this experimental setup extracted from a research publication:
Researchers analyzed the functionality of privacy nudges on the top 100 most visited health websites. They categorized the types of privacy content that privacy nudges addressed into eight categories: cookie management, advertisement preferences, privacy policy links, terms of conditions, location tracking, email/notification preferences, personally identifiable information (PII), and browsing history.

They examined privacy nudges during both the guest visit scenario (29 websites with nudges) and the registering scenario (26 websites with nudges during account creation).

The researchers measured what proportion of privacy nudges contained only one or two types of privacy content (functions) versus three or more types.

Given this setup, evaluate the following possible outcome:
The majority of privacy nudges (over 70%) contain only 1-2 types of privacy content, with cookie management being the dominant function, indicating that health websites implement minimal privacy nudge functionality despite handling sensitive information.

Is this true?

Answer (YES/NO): NO